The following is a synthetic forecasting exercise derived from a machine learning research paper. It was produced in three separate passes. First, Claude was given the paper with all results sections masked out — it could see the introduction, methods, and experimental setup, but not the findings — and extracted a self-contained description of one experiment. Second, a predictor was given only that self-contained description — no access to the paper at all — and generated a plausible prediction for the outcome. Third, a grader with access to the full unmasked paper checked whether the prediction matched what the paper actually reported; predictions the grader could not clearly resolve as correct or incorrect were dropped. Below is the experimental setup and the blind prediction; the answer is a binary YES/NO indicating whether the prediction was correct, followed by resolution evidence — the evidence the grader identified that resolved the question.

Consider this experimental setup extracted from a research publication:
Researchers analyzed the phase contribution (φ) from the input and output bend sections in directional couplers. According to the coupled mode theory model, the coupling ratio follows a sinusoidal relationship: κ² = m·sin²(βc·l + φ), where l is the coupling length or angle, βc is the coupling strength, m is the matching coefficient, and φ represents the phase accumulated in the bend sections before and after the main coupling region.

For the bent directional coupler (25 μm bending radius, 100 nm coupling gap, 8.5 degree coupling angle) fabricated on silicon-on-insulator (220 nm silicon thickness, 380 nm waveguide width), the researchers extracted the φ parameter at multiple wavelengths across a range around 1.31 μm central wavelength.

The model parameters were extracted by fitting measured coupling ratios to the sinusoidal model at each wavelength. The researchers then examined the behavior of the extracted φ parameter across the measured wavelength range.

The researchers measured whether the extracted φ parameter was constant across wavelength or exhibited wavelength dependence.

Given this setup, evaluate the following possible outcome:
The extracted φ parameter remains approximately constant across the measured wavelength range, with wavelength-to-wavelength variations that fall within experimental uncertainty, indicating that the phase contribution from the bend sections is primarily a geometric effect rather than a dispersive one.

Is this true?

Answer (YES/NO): NO